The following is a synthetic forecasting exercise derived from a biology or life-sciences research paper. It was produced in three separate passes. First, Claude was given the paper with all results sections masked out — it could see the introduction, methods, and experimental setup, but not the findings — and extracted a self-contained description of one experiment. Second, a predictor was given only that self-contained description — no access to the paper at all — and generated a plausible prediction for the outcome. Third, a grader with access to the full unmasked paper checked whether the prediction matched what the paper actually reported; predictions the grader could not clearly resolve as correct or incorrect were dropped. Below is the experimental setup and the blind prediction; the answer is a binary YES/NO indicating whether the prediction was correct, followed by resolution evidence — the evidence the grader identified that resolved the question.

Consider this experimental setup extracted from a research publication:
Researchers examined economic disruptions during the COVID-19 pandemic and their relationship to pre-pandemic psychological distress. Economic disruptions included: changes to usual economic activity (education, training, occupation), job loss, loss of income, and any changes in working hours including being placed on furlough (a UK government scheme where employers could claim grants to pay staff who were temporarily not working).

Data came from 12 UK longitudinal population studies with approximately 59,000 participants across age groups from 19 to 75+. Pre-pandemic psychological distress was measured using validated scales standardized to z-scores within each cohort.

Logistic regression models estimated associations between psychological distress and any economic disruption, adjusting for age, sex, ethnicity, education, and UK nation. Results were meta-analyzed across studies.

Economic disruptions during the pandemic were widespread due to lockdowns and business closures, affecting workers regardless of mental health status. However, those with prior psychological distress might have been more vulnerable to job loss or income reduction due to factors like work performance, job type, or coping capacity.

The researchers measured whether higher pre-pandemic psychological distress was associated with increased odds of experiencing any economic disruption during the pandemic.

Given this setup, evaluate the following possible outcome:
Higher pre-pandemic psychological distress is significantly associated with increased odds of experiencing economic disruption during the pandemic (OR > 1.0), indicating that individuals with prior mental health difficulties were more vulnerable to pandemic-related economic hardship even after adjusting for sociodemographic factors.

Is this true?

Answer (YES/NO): YES